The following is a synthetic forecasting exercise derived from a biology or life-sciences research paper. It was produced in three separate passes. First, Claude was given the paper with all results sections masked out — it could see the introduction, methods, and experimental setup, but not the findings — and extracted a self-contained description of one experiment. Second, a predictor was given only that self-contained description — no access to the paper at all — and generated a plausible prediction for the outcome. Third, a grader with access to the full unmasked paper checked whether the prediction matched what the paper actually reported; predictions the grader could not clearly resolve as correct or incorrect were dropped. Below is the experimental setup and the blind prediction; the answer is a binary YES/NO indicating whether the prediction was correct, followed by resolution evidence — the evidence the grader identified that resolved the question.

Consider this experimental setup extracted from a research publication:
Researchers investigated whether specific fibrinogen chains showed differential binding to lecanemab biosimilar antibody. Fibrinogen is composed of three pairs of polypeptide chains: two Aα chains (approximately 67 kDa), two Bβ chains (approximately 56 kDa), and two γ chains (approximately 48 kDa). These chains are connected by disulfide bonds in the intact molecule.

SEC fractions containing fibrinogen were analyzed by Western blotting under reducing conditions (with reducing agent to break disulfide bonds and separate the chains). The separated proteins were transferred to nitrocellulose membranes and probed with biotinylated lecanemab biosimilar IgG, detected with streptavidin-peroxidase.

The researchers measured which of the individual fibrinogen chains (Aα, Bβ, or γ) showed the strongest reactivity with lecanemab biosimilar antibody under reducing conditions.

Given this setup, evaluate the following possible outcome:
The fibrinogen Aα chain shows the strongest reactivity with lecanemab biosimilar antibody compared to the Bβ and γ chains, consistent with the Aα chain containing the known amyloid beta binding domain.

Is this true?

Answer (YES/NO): YES